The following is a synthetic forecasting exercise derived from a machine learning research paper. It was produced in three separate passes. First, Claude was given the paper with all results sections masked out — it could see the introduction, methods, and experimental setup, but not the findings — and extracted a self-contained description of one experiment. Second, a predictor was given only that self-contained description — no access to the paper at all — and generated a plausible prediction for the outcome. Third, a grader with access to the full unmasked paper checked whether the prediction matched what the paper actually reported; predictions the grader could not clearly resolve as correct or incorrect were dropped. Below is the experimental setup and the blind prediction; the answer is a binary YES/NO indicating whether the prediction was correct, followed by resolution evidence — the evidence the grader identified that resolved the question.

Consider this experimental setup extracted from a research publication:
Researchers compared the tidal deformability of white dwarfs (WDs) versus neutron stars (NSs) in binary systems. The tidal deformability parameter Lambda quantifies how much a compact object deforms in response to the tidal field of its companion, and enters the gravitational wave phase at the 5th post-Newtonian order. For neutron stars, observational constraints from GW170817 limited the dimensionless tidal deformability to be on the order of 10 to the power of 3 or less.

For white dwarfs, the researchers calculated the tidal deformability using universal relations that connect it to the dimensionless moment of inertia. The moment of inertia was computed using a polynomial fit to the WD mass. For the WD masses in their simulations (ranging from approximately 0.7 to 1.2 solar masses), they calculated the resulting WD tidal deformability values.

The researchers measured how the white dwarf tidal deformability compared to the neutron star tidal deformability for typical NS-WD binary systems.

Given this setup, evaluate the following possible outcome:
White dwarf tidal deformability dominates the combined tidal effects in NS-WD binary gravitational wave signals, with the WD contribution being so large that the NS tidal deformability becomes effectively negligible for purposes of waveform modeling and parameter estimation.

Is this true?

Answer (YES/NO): YES